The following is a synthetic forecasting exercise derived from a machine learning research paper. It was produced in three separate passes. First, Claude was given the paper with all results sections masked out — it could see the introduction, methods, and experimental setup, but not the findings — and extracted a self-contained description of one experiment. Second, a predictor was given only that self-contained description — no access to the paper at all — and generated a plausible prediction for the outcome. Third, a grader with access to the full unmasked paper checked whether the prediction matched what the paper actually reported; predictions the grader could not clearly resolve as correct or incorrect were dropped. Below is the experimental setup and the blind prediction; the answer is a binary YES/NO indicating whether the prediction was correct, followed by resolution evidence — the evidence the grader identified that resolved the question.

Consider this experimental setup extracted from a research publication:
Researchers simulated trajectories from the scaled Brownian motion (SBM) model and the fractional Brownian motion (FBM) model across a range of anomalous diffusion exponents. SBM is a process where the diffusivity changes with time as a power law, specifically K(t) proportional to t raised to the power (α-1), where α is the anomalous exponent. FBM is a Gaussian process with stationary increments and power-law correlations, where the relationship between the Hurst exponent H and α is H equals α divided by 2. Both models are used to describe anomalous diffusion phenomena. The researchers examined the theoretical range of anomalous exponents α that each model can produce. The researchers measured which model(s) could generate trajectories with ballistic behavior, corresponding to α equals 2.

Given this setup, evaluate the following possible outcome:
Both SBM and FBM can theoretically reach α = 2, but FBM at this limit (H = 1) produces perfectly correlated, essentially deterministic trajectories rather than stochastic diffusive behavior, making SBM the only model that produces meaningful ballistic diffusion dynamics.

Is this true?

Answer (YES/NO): NO